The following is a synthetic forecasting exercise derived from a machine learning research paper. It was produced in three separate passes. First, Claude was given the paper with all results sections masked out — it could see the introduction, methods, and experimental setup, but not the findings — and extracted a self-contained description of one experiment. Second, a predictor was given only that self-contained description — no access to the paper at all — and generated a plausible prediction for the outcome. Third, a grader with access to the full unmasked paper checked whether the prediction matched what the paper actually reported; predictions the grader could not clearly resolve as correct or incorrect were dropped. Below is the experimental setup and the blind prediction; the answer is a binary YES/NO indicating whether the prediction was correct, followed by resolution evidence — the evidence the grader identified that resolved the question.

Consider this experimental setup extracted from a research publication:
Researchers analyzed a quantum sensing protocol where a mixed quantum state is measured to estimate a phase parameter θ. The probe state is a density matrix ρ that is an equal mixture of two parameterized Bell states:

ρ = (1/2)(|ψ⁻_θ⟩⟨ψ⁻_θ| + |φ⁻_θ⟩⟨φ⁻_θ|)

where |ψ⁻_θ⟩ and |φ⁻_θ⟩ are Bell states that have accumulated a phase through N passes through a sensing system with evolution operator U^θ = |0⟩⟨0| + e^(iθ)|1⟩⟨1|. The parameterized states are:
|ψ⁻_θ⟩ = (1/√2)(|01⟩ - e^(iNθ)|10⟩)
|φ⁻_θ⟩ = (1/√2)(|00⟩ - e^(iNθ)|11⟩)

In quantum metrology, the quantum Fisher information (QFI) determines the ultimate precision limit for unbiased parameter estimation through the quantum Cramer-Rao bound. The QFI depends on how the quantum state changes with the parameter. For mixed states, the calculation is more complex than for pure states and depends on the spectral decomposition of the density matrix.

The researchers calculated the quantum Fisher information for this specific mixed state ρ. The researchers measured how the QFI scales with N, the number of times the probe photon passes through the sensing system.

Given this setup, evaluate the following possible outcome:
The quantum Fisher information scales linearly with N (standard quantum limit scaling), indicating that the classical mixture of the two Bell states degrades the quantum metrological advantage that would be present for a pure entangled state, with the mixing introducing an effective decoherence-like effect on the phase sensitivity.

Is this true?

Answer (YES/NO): NO